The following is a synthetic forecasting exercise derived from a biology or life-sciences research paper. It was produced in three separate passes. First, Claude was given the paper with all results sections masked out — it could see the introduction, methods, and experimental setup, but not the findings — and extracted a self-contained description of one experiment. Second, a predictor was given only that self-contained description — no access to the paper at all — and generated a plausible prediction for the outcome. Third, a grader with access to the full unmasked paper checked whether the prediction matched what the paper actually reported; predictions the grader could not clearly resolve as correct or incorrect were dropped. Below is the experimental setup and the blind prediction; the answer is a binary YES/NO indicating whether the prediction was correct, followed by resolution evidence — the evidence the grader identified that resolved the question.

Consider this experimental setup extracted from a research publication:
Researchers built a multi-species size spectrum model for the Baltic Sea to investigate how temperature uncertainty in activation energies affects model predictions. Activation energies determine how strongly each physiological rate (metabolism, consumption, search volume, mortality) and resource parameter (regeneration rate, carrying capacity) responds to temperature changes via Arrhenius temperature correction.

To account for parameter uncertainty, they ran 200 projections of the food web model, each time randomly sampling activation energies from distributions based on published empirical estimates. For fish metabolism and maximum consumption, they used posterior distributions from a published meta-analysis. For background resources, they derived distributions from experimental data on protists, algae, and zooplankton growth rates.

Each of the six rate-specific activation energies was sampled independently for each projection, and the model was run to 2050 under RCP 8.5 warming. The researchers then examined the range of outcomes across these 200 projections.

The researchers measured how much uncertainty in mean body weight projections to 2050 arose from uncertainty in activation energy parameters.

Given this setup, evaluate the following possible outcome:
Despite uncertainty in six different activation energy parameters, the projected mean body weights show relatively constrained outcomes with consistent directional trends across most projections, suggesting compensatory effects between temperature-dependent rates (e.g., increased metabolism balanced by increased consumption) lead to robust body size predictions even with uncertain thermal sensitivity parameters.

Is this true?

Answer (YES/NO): NO